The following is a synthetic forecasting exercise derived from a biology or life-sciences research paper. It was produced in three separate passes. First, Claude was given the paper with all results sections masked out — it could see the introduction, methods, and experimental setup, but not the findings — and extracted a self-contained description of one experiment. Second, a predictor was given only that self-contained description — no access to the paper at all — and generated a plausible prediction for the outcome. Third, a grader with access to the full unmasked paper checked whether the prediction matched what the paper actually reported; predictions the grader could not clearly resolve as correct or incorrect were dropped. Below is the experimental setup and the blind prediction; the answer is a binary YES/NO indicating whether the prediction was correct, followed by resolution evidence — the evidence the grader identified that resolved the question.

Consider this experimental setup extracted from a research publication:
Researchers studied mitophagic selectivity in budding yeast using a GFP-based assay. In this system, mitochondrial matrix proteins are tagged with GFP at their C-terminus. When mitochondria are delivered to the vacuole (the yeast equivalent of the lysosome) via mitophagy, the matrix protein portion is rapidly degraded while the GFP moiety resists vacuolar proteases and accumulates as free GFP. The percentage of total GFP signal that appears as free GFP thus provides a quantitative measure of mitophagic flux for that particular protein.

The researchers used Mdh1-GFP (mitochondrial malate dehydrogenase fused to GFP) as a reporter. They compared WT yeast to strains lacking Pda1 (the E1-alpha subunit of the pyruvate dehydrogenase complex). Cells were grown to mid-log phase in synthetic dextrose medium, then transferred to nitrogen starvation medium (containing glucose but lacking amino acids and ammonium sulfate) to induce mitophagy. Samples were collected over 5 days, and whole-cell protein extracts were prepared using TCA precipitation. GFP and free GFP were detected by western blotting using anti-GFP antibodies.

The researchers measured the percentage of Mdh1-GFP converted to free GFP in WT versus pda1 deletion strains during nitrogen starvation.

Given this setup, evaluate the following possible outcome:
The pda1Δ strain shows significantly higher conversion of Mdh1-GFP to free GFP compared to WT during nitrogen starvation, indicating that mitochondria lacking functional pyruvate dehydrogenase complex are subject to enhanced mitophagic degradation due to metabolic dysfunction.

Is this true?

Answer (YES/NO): NO